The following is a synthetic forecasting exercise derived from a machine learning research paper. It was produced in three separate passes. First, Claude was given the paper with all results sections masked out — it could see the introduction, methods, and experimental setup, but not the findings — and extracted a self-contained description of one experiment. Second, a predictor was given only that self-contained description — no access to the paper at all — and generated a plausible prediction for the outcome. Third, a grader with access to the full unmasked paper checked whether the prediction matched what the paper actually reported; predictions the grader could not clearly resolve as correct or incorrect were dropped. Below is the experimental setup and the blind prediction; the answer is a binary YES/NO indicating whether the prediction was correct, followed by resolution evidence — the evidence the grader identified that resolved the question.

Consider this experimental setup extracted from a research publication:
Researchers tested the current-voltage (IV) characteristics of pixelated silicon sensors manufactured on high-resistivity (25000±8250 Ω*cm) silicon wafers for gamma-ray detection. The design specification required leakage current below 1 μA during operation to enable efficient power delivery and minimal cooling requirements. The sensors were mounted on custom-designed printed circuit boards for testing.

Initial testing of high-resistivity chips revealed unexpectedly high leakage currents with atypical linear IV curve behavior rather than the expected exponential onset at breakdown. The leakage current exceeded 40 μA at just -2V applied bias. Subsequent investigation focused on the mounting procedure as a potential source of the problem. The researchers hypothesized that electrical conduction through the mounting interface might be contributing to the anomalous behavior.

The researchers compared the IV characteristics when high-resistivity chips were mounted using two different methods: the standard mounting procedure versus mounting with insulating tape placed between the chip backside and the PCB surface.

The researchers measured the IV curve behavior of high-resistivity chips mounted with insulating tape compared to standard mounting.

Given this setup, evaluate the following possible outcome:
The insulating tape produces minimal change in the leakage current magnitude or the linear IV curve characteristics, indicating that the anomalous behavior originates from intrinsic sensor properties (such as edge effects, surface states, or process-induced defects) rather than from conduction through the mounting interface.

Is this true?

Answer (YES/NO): NO